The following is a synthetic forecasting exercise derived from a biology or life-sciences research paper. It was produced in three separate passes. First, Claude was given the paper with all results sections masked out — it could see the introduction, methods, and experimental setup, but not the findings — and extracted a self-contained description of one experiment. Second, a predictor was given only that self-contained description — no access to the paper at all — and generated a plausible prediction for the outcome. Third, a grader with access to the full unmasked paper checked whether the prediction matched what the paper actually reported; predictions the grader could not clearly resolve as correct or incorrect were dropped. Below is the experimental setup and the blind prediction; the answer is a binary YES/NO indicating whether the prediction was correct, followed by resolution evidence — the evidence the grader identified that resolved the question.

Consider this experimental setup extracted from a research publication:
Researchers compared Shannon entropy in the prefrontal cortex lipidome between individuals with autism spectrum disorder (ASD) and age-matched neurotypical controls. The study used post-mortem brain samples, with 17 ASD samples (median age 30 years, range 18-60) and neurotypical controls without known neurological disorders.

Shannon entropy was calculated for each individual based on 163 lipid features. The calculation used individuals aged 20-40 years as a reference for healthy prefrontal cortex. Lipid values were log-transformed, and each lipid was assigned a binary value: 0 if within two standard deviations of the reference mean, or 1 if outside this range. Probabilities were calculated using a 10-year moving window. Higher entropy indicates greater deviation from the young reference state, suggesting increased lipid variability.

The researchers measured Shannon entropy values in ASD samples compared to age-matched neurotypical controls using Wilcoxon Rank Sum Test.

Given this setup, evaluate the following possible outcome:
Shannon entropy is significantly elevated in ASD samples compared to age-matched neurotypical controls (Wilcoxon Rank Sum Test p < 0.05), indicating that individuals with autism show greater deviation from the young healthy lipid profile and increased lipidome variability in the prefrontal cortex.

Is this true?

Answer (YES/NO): NO